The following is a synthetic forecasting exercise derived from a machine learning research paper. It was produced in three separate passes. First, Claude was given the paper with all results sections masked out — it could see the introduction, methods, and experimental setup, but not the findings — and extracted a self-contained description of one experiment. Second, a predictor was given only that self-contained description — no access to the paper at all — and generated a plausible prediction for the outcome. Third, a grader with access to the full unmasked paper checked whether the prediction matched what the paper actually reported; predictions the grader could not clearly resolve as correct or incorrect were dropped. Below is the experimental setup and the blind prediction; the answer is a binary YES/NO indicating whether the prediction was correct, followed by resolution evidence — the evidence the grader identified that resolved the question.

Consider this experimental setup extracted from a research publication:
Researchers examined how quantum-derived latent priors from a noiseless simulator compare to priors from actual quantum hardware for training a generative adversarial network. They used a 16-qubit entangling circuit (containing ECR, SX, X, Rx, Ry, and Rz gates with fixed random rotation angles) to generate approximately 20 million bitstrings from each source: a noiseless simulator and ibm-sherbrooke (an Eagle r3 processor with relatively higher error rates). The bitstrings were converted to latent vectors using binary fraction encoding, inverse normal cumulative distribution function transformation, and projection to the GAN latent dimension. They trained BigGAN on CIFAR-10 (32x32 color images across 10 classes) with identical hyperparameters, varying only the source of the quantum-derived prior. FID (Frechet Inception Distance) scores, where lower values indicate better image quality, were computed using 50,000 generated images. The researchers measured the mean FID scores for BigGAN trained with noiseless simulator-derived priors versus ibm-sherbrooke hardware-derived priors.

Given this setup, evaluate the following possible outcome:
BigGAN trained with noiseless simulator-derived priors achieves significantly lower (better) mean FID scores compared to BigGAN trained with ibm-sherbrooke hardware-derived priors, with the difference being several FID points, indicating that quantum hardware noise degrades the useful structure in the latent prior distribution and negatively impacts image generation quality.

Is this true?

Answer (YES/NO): NO